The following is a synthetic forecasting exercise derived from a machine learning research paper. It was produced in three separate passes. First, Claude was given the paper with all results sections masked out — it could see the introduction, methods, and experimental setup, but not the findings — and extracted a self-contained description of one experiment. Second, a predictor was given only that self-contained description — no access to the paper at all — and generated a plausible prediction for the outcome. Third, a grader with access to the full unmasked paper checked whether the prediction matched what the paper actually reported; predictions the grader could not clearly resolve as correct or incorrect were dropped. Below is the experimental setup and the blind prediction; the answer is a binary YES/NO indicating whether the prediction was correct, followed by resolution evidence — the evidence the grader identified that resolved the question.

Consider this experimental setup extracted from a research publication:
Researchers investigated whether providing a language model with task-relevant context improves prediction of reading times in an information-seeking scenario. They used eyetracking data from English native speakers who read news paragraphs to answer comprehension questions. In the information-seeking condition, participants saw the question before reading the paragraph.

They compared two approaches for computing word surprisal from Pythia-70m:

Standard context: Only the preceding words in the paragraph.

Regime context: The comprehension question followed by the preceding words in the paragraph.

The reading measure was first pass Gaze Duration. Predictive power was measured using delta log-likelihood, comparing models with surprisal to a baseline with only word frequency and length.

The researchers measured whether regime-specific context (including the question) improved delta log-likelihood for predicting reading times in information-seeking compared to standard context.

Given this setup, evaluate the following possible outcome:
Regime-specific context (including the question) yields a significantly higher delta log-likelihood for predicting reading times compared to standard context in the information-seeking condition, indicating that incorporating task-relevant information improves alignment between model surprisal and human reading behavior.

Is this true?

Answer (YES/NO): NO